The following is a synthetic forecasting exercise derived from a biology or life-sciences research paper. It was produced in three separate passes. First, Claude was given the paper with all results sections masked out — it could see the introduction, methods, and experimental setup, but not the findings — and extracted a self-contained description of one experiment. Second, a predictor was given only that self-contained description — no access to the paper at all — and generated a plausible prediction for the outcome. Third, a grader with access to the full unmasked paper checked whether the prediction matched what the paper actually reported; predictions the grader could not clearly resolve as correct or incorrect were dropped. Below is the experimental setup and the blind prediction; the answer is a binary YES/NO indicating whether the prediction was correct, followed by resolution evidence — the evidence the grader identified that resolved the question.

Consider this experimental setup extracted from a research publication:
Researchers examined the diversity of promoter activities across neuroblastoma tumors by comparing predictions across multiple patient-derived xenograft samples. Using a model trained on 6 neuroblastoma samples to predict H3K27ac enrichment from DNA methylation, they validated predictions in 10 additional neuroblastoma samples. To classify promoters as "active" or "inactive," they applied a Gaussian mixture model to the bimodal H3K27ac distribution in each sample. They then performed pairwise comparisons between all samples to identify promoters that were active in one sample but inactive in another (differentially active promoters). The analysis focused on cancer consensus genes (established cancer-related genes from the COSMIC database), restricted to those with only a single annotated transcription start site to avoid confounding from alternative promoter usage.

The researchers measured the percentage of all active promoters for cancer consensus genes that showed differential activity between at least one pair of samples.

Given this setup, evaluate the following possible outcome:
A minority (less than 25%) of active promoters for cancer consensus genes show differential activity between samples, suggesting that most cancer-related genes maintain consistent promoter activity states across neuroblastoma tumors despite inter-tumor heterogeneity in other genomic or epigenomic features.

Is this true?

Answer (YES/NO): NO